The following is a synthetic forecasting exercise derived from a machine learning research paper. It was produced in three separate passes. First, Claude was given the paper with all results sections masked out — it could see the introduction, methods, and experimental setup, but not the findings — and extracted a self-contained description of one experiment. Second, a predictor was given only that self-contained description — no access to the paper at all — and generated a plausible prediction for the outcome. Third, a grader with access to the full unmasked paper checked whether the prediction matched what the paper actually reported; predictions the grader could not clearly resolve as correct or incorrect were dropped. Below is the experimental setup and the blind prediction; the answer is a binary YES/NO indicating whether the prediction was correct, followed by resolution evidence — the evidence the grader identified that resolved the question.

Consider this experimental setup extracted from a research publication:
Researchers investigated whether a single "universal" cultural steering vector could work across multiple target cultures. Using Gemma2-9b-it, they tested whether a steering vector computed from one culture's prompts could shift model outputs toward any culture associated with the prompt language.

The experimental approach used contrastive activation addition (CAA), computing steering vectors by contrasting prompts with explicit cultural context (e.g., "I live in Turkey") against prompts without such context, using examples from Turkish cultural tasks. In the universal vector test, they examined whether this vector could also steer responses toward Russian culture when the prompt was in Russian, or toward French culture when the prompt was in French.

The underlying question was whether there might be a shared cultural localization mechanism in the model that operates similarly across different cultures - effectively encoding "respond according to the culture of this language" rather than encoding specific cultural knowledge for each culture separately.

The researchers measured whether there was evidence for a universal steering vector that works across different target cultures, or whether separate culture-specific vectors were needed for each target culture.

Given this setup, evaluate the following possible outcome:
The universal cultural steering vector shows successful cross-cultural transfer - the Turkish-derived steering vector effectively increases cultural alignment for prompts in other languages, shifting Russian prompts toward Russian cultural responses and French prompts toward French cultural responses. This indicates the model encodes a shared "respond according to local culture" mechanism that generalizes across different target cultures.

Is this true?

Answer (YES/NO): YES